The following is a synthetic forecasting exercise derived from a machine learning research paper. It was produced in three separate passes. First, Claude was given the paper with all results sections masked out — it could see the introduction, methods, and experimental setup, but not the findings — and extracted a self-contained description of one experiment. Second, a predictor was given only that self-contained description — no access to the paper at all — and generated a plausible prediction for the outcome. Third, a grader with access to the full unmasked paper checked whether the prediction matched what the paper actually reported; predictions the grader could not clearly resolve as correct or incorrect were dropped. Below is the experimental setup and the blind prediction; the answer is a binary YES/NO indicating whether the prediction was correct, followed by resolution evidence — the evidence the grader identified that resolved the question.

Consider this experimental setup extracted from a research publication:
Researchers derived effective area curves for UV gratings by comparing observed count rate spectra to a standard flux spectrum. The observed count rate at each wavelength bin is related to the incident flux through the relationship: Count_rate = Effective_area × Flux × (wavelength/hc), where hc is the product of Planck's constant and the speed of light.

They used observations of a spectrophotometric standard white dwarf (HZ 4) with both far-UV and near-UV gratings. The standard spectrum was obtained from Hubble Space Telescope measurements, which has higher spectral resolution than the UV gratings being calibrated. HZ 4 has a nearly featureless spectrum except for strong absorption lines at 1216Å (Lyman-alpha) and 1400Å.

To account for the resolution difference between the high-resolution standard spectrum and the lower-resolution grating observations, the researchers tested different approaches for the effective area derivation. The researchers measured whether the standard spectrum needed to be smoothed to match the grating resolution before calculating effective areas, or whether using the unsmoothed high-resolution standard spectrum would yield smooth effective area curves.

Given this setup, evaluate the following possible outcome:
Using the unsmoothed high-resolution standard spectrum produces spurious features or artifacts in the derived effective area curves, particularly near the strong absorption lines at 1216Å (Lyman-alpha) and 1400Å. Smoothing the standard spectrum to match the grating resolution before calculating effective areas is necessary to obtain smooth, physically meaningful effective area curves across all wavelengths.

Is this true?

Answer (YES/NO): YES